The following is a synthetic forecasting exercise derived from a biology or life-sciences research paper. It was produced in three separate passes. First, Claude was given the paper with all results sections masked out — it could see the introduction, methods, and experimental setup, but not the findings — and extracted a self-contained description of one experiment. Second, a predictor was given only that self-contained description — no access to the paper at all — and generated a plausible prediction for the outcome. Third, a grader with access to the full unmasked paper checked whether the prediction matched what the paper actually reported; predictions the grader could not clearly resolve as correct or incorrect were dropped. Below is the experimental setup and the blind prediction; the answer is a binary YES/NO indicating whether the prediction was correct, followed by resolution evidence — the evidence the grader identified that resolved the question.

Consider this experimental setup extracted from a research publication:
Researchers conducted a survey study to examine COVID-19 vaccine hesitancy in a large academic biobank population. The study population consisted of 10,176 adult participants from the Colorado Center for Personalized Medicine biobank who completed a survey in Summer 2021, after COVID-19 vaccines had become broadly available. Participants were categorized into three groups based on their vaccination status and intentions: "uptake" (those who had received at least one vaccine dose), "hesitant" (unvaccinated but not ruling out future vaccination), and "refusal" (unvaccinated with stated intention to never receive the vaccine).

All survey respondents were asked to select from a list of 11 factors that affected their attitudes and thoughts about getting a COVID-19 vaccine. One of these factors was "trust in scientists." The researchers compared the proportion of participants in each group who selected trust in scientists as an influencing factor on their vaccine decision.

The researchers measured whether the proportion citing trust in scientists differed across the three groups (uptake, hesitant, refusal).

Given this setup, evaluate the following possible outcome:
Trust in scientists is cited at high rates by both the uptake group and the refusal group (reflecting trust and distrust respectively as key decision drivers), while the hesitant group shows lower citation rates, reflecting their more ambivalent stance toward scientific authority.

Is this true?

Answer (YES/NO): NO